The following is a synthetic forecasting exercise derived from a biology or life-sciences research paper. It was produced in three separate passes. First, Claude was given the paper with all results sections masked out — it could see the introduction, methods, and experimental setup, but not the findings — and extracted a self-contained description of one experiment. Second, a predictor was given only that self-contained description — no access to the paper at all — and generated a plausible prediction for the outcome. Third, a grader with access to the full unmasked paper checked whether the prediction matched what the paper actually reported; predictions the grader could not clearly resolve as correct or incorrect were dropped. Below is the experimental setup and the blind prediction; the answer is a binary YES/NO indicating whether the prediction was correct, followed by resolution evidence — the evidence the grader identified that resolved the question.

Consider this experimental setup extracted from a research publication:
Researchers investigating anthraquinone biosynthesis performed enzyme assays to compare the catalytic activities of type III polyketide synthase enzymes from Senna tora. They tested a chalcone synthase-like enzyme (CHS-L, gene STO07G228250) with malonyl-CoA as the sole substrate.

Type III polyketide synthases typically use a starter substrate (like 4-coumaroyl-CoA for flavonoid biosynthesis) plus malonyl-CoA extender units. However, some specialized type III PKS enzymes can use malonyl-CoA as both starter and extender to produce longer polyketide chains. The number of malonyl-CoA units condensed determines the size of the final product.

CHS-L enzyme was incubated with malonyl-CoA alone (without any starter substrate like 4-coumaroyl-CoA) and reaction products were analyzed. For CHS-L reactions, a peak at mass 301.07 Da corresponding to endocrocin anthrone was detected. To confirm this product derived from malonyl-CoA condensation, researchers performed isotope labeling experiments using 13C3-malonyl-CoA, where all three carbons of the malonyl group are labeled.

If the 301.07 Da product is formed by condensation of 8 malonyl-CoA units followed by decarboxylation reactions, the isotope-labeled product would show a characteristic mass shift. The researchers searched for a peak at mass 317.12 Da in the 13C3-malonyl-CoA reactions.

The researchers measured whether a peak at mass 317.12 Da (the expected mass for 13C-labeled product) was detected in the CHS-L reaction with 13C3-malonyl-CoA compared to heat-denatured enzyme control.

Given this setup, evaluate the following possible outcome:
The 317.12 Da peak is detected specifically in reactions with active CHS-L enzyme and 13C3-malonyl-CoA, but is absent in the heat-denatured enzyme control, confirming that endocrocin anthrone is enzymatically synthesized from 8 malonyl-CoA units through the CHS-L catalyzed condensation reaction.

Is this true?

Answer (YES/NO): YES